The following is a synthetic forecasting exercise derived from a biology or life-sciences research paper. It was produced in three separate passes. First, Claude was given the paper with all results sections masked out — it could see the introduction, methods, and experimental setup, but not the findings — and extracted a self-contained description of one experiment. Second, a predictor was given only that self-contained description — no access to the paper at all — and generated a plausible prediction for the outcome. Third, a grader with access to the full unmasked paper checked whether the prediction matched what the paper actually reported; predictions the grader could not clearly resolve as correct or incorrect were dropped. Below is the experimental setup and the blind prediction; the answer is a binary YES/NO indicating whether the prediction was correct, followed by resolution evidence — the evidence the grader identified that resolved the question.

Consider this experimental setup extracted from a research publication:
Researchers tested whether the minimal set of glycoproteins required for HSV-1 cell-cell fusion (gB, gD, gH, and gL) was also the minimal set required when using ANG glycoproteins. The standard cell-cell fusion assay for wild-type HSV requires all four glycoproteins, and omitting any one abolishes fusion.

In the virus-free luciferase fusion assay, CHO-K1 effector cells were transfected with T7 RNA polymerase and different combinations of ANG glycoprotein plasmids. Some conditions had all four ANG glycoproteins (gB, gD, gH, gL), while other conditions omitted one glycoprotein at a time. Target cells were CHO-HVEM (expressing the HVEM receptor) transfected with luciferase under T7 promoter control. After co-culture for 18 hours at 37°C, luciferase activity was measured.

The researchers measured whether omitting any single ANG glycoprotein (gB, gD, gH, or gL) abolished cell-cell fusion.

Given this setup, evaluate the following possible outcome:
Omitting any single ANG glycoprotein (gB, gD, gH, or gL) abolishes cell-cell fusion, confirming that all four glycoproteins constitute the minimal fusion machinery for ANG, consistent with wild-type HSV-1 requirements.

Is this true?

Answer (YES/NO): YES